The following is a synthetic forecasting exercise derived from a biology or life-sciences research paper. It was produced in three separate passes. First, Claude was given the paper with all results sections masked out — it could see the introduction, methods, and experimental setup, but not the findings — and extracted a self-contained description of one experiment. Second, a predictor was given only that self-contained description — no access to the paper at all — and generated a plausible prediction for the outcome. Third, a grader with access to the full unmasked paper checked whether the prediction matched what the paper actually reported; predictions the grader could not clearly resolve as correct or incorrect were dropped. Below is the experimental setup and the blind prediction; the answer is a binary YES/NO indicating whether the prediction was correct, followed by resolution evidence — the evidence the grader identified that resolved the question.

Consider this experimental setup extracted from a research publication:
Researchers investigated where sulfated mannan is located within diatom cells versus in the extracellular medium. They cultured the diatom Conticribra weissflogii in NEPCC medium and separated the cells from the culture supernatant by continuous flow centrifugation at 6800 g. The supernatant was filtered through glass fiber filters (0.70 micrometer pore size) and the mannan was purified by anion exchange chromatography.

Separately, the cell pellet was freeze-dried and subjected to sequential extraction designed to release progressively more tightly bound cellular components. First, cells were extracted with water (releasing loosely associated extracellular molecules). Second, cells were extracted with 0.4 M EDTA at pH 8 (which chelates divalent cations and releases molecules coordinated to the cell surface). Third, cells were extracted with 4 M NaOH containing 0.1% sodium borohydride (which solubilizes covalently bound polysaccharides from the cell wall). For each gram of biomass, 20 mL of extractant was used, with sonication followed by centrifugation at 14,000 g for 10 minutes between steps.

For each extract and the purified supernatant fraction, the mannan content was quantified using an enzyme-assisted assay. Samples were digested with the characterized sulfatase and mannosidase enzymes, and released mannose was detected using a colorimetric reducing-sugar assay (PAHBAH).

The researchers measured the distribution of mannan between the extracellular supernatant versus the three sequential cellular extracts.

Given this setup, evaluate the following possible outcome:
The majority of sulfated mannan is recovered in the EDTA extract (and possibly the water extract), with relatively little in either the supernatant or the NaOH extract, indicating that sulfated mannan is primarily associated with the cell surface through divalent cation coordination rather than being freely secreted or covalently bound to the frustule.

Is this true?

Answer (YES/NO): NO